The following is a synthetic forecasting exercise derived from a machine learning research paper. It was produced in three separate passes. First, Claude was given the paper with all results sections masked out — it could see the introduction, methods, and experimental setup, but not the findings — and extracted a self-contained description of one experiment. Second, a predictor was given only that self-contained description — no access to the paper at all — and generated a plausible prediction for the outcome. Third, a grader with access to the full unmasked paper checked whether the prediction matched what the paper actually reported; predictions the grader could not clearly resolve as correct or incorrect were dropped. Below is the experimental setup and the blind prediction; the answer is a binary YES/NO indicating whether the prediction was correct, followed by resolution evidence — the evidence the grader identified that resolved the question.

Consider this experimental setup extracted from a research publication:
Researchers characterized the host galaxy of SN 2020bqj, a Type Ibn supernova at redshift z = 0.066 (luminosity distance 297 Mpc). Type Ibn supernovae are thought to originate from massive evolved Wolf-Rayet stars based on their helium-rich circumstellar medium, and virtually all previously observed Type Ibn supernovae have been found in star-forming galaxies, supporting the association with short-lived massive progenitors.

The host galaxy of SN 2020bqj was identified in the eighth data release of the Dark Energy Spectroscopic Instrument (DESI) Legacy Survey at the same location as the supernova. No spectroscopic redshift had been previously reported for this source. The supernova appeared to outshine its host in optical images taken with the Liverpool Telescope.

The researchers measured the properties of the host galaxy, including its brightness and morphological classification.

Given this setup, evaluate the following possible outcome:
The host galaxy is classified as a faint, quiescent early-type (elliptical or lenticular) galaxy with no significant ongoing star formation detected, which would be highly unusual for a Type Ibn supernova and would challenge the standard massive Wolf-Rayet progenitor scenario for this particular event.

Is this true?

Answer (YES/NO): NO